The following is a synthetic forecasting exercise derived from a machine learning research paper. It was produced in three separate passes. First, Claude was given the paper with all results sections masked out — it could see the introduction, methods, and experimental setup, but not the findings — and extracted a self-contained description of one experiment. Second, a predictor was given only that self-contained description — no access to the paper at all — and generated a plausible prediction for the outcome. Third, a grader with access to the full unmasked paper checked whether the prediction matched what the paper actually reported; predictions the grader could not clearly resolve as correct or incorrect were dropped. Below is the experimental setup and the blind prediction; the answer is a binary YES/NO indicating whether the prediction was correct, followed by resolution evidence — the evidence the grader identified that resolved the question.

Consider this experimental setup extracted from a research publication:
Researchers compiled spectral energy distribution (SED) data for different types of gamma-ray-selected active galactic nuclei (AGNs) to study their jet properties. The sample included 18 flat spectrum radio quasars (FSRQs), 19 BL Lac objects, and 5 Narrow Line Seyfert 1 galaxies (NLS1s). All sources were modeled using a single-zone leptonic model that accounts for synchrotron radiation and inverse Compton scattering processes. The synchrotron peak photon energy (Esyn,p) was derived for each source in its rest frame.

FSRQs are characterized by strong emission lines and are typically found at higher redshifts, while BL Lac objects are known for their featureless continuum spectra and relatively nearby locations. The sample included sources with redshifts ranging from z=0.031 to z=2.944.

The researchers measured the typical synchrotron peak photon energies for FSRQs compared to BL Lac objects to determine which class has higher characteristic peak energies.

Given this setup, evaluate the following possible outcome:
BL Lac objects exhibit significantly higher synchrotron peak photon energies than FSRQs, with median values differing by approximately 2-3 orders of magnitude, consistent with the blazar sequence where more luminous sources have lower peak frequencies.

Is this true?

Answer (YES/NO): YES